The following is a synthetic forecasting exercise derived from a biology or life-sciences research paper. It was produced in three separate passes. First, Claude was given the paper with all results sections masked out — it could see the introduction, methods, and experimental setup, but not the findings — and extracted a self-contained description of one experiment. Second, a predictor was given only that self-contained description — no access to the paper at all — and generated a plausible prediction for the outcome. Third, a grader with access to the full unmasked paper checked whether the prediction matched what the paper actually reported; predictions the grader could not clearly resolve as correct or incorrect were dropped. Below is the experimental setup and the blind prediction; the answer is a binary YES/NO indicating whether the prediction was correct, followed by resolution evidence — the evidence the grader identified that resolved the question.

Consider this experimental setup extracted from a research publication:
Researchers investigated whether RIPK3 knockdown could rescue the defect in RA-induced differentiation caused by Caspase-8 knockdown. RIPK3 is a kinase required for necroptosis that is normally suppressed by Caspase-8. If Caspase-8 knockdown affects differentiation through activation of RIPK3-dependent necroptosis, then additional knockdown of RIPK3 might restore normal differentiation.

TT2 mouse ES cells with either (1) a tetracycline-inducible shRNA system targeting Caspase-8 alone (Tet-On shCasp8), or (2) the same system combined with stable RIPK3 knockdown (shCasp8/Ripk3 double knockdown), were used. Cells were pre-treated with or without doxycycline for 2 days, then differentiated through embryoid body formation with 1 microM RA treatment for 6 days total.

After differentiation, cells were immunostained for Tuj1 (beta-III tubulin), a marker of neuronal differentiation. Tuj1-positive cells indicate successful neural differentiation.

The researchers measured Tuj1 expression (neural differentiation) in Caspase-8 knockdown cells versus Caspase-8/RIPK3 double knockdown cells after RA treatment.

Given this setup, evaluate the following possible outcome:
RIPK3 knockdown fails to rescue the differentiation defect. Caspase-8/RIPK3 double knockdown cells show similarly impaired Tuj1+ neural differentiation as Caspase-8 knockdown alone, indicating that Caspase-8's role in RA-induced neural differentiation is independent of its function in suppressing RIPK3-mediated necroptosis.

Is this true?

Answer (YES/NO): NO